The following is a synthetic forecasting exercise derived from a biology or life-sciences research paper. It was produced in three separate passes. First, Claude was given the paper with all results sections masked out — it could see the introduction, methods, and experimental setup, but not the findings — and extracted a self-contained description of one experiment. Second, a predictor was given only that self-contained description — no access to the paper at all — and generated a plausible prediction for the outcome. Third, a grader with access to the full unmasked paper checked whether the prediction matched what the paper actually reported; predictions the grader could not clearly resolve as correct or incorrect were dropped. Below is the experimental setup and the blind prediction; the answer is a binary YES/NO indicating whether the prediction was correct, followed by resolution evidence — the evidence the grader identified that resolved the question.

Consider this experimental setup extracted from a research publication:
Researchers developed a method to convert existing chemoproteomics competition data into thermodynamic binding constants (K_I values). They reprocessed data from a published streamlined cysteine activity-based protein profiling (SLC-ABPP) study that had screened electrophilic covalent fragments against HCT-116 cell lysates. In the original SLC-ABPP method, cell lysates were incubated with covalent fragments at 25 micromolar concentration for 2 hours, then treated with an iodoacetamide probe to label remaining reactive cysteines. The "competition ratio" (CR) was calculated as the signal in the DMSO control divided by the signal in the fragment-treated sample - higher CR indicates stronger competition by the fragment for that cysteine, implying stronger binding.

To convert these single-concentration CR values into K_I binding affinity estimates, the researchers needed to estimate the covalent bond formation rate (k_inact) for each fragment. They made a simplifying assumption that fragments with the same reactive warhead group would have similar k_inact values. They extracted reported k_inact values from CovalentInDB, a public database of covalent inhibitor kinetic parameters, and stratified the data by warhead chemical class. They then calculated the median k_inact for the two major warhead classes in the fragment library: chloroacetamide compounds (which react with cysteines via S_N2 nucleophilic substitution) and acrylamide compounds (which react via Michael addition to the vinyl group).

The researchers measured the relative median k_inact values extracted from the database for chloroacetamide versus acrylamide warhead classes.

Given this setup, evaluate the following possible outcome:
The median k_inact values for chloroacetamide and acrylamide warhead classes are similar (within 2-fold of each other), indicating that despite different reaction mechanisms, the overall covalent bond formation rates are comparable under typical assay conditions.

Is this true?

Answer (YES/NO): NO